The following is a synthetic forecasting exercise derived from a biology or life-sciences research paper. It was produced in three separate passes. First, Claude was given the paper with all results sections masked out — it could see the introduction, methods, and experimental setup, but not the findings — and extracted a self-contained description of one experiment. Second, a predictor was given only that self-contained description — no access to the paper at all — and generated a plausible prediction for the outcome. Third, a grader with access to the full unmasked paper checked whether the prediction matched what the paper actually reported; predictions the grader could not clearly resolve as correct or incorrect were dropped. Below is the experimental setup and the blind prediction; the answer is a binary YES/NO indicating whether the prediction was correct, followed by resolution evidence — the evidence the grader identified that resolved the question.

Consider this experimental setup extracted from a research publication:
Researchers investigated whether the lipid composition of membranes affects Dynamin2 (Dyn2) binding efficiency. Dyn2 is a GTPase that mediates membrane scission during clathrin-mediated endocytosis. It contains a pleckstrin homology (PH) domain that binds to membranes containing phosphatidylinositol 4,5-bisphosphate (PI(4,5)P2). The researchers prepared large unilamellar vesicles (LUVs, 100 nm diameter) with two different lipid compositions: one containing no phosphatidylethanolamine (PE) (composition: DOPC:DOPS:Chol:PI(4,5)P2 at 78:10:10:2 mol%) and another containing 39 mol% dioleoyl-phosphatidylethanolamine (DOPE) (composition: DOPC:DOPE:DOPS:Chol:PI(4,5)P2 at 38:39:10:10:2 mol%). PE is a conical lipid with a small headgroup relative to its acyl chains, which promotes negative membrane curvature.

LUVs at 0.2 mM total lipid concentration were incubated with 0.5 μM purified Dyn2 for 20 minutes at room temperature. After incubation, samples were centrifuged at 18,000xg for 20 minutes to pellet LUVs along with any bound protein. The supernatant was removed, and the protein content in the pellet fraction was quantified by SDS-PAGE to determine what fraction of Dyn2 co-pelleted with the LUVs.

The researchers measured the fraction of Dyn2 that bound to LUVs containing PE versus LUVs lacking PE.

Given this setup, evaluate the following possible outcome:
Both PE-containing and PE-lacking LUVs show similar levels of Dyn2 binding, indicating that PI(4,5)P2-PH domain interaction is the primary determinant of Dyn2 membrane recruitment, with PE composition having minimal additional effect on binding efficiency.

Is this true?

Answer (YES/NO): YES